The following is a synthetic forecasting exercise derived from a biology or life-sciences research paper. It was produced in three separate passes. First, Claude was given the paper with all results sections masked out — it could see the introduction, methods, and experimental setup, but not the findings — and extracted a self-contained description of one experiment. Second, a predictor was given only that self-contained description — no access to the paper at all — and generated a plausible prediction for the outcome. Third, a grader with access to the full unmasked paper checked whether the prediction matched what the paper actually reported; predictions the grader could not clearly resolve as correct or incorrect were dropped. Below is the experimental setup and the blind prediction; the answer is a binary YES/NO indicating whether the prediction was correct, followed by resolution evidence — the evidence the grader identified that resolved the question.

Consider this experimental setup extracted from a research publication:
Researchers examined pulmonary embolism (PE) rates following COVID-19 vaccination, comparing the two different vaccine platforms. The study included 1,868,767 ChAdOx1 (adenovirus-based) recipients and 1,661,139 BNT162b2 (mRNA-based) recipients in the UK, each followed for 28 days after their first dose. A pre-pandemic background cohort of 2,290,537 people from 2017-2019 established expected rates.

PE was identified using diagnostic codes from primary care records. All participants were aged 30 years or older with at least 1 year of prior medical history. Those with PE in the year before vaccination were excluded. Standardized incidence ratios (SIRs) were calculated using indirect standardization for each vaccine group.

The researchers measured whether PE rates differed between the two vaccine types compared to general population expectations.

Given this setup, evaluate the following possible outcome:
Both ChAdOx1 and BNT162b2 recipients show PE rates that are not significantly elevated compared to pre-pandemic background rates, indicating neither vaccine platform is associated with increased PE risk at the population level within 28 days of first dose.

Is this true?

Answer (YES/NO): NO